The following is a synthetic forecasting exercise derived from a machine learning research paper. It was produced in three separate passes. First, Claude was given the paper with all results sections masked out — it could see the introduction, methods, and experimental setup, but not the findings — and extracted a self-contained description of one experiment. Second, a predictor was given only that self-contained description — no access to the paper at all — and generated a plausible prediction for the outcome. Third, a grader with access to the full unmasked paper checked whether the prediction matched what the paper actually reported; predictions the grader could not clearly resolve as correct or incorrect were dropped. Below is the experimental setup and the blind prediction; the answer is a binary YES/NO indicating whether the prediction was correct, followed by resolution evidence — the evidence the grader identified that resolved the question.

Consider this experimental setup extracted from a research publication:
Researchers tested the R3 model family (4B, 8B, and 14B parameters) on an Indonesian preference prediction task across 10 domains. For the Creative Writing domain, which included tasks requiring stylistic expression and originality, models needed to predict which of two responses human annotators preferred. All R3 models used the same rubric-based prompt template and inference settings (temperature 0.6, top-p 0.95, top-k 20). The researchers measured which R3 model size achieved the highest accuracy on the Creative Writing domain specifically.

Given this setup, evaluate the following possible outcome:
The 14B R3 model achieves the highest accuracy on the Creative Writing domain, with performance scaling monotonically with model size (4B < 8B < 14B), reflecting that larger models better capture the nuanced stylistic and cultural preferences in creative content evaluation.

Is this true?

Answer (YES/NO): NO